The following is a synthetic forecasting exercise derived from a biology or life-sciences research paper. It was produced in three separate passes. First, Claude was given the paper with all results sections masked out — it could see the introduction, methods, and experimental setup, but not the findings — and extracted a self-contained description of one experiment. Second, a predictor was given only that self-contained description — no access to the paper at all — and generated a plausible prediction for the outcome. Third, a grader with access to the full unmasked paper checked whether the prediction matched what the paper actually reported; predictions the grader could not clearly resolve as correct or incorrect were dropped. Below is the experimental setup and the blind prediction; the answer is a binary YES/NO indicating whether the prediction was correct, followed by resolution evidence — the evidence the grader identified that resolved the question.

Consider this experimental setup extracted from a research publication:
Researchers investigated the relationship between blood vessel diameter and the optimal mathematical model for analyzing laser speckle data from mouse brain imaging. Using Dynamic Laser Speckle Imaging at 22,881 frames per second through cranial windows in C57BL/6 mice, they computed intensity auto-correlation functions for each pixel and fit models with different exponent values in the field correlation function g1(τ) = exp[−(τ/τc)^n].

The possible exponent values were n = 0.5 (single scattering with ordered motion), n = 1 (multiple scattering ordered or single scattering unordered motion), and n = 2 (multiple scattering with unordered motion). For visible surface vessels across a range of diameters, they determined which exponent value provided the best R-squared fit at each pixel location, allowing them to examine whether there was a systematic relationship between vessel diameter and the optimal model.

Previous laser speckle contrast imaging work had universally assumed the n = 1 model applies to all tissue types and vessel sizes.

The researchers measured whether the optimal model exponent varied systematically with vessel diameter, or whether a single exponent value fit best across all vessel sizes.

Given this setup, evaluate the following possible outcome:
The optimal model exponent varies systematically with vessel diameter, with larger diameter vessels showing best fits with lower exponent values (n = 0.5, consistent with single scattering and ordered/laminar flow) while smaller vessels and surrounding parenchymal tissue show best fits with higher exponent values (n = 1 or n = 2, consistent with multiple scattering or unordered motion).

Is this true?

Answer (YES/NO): NO